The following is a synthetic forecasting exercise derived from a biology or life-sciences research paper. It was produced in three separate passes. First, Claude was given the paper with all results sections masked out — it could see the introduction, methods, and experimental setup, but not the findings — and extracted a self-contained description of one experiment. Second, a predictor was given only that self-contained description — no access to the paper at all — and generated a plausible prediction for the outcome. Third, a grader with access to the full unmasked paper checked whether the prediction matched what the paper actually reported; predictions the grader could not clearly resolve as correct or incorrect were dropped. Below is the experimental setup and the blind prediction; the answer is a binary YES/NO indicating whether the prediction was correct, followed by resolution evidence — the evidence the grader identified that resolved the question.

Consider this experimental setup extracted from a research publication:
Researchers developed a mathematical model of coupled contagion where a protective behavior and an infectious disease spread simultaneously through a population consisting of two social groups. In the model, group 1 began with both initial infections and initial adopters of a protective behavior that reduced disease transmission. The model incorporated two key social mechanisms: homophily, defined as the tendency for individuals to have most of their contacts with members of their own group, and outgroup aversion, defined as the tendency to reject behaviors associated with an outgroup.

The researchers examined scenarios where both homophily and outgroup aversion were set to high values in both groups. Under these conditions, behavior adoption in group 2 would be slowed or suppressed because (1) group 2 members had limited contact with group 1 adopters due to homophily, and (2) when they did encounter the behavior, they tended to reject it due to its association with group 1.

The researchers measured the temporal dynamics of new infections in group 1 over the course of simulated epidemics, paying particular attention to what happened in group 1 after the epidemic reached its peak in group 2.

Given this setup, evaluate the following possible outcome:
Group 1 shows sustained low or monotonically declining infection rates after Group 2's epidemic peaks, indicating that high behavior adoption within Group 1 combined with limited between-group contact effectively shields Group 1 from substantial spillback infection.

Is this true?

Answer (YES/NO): NO